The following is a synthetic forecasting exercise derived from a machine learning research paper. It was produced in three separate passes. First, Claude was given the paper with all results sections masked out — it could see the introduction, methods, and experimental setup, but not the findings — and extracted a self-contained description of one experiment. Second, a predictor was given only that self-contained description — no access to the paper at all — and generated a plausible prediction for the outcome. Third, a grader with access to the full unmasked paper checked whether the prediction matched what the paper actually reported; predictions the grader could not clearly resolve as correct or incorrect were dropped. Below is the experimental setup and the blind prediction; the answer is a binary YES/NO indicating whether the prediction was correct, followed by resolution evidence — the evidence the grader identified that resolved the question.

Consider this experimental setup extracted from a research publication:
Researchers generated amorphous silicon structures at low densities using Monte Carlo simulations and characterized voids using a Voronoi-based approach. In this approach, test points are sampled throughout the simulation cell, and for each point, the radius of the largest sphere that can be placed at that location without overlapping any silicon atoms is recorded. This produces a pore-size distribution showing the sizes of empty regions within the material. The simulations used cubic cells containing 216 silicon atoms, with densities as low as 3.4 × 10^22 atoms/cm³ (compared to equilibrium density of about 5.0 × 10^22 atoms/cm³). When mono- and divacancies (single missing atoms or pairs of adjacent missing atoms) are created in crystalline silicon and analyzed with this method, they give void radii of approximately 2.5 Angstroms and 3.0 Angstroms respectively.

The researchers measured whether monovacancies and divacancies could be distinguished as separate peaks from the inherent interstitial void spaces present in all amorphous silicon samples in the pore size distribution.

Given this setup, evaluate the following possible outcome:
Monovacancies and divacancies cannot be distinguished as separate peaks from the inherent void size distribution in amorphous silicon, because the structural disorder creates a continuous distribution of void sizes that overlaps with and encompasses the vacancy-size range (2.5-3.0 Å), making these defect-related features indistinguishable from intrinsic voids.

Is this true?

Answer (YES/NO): YES